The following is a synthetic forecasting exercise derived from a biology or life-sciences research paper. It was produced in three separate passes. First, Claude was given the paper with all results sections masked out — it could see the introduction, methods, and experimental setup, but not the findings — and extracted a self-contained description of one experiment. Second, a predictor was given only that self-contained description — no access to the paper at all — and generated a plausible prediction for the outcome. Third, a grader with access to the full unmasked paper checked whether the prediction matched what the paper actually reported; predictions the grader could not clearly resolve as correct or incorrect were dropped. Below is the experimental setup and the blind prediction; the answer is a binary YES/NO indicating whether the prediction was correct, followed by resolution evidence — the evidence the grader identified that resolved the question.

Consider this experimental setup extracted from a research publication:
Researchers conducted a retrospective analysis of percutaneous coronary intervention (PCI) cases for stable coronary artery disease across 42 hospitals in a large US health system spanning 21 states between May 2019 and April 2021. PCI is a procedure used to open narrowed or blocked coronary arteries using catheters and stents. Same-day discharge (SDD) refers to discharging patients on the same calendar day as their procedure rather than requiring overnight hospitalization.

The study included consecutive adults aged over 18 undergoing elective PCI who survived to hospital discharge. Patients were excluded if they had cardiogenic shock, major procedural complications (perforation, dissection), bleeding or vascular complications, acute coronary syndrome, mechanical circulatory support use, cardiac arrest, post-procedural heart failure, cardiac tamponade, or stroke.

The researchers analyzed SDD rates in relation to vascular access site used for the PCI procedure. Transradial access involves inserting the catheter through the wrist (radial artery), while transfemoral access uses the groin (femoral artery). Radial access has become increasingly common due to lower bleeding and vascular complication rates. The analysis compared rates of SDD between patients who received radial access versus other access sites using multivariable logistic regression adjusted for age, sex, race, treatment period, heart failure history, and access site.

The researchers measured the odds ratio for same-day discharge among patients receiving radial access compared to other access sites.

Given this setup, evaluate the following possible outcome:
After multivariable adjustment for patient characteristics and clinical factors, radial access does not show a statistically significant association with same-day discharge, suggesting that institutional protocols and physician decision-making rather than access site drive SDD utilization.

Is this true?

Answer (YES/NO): NO